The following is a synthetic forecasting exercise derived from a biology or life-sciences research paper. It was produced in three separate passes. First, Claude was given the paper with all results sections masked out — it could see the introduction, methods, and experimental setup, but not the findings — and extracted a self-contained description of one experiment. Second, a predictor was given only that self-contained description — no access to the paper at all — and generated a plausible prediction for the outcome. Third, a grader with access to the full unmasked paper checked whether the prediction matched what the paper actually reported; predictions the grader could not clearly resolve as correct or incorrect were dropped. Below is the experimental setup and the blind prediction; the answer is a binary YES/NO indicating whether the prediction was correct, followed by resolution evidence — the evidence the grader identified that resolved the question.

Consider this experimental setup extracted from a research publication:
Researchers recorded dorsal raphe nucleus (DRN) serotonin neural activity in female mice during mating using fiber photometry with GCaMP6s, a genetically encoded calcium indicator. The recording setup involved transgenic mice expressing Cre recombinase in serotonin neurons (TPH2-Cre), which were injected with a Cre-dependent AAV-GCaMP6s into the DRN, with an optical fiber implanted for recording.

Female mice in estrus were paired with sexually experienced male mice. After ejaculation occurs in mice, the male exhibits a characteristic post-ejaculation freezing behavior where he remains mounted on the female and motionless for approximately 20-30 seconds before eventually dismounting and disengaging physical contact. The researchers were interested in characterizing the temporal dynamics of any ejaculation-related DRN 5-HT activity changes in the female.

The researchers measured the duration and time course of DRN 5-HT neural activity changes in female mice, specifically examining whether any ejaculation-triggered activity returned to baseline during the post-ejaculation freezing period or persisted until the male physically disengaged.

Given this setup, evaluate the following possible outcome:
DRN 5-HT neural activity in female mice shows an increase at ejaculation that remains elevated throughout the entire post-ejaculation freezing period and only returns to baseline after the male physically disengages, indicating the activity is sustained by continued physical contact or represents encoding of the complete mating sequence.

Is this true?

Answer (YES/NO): YES